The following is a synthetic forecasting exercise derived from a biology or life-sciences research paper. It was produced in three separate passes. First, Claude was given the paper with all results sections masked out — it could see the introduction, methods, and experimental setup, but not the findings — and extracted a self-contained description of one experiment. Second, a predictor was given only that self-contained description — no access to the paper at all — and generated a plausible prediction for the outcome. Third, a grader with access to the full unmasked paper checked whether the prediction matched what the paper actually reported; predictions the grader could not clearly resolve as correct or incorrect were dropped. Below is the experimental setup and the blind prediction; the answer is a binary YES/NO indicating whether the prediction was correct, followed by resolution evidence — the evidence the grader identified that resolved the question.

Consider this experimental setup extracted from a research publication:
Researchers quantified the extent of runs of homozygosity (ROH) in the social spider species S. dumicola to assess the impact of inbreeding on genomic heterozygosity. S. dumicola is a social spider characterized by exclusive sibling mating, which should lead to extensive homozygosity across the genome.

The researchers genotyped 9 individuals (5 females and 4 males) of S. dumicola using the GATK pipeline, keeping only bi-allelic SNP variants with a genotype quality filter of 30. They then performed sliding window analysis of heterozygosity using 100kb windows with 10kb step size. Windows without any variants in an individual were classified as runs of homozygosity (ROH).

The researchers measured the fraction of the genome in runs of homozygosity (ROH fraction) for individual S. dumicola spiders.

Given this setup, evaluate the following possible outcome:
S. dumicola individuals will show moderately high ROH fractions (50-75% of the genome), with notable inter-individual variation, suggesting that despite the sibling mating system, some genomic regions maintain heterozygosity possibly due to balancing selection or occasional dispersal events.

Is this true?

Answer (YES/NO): NO